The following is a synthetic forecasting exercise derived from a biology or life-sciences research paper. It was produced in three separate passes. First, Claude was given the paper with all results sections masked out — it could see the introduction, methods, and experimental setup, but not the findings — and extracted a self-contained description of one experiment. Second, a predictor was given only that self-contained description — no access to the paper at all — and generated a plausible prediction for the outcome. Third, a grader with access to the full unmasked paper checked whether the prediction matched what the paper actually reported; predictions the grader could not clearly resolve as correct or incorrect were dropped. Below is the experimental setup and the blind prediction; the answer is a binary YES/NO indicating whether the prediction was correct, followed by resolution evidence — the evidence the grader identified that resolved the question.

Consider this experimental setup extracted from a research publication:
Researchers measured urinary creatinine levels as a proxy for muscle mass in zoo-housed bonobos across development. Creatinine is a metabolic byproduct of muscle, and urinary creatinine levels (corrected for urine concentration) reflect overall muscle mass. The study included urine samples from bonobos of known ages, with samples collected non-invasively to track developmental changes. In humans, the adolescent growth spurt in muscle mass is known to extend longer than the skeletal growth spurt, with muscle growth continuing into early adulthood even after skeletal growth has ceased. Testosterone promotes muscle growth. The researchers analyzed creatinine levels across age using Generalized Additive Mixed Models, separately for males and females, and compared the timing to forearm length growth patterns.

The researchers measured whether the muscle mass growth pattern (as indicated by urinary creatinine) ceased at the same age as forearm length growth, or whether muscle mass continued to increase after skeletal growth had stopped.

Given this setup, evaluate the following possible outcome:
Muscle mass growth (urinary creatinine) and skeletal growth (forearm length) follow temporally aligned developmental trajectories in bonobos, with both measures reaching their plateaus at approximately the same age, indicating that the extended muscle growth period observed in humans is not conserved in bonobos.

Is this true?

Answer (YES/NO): NO